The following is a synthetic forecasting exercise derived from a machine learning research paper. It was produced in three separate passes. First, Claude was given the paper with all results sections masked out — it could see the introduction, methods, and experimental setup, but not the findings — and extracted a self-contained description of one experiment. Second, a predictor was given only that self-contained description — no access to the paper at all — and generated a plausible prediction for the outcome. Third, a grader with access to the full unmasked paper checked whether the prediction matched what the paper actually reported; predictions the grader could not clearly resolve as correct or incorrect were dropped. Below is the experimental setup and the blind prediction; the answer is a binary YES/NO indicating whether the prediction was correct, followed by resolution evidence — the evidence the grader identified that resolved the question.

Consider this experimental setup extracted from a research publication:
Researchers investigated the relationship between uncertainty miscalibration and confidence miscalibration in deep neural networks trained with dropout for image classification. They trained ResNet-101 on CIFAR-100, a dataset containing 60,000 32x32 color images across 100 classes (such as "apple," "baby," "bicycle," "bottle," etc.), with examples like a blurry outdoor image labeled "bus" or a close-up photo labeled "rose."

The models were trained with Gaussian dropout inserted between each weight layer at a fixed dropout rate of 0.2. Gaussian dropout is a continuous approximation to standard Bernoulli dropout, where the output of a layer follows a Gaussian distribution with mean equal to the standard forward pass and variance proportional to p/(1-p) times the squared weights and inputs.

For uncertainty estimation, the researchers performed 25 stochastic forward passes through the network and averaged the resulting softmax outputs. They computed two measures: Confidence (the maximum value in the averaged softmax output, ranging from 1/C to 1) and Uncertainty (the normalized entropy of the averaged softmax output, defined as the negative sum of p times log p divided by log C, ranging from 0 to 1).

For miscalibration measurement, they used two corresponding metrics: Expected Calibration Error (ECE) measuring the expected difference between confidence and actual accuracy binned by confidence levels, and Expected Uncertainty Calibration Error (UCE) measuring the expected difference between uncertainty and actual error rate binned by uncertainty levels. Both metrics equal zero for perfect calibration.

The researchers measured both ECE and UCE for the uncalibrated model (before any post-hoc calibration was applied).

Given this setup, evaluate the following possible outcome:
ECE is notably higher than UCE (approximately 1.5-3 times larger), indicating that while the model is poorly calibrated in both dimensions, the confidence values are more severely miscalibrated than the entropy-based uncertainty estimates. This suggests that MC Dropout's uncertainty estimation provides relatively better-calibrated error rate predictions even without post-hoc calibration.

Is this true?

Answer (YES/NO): NO